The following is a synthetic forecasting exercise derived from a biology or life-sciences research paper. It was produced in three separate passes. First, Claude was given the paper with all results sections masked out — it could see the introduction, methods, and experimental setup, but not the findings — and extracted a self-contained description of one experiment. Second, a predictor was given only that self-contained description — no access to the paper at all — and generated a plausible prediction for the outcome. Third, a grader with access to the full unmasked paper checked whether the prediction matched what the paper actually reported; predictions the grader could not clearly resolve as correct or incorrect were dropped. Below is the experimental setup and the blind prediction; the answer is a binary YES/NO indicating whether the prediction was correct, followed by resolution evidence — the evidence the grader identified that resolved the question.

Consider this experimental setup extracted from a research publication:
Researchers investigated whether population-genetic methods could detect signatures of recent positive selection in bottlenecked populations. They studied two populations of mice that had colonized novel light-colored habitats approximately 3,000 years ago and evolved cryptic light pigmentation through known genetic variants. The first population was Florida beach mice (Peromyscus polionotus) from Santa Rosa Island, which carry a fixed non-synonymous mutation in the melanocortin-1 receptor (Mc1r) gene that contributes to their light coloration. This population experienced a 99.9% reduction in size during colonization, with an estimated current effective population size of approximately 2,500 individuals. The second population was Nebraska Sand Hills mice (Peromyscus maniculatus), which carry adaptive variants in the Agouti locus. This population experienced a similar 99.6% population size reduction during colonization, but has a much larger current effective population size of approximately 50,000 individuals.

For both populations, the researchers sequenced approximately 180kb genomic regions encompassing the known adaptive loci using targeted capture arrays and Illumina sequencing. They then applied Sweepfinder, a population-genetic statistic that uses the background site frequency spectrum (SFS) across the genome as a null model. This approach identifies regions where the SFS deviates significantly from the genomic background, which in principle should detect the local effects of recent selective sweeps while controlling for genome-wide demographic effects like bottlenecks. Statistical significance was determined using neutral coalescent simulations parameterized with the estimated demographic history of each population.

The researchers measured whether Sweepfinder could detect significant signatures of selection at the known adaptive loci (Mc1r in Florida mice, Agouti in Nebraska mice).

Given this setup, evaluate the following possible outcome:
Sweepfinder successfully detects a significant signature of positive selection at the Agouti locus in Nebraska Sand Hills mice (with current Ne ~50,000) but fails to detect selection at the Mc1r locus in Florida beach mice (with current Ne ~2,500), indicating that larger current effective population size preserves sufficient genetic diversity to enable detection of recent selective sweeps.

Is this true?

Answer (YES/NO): YES